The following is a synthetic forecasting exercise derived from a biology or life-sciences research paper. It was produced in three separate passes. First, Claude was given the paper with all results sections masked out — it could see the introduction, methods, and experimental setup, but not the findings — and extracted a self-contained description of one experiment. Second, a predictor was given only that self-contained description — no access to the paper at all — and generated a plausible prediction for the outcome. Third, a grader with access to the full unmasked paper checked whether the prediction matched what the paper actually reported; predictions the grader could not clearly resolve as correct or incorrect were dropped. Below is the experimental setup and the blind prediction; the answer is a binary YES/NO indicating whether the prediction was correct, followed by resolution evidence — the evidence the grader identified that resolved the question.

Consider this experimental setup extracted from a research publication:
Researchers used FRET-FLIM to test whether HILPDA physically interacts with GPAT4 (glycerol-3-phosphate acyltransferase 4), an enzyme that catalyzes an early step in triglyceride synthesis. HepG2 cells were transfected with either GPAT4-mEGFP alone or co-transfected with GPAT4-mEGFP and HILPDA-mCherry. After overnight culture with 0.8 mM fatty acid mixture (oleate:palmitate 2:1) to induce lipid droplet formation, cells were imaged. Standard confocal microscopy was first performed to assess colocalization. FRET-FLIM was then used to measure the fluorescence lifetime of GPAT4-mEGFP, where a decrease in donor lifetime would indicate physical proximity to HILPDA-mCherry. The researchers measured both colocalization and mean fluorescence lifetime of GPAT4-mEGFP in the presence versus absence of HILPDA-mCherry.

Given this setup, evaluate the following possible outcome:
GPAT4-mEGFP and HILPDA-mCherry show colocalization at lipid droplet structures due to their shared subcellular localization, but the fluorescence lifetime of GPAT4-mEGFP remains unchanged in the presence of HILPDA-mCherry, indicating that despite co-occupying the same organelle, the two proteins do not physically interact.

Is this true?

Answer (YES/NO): YES